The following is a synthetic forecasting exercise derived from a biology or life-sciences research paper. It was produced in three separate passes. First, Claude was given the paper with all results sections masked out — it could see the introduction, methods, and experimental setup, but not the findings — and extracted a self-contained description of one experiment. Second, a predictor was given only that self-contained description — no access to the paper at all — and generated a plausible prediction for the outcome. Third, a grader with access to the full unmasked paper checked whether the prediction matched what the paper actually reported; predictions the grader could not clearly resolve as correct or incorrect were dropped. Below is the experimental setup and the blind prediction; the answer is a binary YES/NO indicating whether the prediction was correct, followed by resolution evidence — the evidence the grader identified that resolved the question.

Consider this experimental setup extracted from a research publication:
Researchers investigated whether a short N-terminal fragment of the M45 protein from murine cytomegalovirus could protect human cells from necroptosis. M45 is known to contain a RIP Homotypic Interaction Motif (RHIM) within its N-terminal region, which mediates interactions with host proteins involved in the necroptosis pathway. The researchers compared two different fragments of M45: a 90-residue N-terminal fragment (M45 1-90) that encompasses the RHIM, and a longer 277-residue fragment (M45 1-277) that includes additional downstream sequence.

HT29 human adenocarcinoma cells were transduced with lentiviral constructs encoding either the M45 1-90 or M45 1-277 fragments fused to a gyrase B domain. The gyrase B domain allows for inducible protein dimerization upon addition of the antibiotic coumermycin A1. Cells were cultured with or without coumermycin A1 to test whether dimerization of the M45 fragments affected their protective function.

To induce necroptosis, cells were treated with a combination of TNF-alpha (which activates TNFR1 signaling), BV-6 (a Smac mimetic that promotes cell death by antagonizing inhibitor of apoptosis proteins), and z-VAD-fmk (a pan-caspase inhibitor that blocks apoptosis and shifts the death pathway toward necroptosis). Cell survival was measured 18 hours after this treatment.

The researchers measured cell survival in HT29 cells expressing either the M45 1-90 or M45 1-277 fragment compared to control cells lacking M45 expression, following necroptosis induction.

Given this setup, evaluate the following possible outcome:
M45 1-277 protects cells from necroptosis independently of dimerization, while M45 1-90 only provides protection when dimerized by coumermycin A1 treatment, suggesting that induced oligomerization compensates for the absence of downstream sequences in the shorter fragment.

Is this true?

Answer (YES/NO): NO